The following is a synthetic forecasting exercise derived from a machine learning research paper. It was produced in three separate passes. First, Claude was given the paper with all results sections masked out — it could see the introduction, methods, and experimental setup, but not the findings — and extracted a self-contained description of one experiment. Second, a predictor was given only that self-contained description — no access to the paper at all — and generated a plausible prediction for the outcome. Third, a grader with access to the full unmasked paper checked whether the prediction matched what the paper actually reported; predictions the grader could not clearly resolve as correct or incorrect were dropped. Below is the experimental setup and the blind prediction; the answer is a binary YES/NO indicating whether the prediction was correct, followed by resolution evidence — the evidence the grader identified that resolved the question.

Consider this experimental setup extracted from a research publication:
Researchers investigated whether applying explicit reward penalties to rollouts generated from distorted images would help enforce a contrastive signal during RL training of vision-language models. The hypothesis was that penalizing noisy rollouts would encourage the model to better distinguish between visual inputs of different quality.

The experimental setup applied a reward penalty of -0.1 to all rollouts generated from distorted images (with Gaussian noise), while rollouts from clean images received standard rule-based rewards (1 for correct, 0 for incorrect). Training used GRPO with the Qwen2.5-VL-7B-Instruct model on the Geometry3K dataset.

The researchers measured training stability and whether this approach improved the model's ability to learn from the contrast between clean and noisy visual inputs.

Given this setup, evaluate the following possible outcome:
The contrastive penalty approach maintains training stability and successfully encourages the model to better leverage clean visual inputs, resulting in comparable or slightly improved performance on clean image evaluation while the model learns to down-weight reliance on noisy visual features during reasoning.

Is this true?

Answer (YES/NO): NO